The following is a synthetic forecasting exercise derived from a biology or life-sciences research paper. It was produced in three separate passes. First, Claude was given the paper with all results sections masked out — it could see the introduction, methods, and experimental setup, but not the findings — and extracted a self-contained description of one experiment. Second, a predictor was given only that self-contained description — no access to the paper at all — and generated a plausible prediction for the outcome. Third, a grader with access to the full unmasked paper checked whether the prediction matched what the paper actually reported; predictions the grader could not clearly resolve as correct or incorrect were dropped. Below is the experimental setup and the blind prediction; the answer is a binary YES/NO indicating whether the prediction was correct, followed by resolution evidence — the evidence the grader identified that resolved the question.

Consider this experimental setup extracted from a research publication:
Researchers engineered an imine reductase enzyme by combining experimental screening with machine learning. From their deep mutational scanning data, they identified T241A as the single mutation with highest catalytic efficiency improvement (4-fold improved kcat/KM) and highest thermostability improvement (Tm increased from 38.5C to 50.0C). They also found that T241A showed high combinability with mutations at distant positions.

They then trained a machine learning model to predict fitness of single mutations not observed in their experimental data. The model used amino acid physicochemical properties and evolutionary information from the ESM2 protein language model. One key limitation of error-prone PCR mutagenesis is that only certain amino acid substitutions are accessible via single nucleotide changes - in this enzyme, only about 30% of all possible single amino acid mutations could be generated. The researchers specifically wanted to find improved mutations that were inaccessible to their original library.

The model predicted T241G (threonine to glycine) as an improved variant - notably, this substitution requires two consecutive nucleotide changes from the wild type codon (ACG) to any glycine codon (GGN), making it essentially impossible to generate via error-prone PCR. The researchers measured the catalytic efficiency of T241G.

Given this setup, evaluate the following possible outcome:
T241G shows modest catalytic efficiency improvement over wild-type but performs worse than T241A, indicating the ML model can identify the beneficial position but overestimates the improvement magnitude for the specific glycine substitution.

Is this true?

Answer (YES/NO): NO